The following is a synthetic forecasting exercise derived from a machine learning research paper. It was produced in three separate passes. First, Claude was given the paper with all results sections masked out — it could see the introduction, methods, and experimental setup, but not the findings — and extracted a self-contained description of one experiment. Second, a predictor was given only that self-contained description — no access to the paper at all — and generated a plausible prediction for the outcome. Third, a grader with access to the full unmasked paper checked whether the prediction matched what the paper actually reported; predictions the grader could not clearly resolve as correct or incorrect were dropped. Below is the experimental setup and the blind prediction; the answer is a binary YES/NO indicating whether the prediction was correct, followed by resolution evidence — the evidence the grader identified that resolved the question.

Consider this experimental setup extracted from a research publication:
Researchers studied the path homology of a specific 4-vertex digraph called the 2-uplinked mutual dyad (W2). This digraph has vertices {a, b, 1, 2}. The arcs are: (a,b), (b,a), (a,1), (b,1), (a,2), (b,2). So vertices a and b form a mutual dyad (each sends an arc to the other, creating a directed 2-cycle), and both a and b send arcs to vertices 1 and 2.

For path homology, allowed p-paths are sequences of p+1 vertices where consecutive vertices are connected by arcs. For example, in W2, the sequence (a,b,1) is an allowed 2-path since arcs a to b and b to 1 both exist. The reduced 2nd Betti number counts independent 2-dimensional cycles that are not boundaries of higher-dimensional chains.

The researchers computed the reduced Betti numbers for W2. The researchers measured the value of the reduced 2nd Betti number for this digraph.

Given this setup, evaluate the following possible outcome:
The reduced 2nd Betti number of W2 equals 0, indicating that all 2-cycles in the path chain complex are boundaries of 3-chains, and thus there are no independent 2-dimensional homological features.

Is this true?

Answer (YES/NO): NO